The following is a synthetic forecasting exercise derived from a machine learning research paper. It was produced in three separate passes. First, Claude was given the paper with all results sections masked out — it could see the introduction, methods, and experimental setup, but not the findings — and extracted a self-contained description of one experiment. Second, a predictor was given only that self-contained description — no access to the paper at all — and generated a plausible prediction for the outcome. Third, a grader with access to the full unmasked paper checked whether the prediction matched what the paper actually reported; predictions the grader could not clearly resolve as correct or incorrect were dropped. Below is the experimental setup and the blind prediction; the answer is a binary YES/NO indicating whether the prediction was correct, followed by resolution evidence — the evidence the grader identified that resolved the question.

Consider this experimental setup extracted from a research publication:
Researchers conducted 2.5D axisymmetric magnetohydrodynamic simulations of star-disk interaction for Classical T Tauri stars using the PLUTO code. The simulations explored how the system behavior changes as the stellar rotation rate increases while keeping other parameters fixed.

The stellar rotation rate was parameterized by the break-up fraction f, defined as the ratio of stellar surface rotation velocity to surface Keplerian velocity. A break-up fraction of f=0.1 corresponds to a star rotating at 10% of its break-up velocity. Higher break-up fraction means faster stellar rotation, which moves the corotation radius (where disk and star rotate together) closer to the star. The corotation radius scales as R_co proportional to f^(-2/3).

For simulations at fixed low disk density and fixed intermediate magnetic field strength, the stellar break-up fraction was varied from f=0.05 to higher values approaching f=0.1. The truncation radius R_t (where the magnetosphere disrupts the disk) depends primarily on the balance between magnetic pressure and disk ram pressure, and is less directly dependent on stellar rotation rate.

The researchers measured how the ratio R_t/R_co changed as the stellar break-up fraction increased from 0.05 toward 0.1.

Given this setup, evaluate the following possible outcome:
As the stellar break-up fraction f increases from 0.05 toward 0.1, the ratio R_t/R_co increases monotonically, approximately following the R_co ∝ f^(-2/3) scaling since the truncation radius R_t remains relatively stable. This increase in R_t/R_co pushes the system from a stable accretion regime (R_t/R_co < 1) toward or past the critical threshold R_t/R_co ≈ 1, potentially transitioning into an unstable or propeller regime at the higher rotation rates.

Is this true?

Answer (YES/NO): NO